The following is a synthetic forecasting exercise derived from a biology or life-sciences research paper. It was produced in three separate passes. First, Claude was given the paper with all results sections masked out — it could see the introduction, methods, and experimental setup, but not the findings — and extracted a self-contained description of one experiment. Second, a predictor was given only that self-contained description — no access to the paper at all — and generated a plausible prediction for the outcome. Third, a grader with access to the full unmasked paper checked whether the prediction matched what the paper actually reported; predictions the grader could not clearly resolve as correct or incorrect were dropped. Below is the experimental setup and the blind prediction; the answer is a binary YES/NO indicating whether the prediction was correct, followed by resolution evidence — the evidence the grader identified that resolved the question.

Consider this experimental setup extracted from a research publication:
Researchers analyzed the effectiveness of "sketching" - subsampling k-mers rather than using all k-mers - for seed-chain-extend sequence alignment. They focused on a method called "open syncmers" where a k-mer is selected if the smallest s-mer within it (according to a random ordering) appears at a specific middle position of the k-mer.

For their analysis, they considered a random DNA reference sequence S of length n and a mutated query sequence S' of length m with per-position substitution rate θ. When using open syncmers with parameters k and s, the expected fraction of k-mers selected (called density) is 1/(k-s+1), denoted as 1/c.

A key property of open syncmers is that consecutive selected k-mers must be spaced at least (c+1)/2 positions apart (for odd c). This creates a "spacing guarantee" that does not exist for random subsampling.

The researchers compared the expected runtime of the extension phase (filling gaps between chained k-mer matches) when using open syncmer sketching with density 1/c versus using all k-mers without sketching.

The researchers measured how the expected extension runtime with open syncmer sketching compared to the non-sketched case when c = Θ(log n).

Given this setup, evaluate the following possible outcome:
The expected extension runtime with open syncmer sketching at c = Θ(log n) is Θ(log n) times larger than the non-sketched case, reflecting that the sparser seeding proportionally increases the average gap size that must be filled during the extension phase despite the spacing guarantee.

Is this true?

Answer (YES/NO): NO